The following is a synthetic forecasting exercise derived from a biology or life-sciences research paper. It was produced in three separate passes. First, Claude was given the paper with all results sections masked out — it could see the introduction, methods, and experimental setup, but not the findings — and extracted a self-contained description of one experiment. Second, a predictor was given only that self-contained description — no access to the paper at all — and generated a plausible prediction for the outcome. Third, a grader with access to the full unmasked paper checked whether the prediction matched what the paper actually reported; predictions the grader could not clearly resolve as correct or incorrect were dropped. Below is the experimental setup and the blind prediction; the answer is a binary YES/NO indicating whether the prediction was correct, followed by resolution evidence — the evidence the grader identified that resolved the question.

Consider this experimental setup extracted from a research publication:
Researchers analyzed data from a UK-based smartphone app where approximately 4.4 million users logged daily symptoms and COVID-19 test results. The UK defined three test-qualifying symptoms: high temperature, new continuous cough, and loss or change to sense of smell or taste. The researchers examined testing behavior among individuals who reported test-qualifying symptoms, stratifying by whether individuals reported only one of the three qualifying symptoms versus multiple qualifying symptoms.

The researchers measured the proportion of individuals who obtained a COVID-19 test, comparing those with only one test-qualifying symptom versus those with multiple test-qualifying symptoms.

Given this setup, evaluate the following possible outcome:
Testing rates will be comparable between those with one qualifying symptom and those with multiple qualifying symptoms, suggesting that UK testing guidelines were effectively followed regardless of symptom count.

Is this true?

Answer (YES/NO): NO